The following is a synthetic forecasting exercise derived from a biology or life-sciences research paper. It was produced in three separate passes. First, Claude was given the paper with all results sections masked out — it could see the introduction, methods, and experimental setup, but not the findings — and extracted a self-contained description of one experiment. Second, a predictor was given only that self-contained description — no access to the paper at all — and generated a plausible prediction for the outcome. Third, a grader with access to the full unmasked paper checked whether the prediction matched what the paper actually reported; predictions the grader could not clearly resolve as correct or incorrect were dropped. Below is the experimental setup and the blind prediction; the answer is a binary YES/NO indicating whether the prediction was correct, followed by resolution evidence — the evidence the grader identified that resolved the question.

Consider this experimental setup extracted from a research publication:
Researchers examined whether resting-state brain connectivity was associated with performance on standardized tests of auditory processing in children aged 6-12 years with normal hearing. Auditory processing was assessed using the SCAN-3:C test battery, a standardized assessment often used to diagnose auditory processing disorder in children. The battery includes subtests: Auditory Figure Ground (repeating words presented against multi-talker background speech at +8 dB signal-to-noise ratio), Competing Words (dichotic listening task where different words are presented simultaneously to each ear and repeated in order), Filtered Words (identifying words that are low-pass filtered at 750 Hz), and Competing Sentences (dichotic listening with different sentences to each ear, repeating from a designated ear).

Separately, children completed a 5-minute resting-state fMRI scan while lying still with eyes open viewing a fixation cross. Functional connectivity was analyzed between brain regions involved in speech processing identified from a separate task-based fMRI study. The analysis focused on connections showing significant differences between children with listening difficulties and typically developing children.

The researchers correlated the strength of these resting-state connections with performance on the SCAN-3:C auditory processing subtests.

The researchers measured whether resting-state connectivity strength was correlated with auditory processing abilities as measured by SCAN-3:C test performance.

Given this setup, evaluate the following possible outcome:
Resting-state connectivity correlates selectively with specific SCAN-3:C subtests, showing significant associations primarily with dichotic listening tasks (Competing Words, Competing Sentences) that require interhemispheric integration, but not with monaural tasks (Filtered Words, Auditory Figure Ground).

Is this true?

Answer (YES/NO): NO